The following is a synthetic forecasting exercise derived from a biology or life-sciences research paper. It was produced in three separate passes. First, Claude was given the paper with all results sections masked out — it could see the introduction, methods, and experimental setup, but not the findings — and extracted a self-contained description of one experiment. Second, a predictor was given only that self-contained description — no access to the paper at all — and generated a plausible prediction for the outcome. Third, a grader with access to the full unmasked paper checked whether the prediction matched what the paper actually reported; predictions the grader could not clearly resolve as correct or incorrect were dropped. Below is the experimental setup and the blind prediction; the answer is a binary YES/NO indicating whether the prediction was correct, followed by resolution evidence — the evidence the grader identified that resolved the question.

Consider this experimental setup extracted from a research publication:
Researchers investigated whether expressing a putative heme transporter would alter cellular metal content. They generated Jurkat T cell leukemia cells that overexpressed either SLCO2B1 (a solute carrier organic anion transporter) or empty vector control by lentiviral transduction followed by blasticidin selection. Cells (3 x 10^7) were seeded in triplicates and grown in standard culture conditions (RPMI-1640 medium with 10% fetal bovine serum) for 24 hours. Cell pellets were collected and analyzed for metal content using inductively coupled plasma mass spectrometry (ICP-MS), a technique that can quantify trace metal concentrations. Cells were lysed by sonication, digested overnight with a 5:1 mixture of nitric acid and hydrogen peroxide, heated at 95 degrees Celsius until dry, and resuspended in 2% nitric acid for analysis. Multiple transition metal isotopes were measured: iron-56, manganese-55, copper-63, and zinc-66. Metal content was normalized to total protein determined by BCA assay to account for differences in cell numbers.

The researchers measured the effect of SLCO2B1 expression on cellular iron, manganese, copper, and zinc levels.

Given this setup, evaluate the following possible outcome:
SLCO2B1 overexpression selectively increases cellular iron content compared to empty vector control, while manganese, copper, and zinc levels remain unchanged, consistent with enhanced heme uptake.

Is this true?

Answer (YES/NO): YES